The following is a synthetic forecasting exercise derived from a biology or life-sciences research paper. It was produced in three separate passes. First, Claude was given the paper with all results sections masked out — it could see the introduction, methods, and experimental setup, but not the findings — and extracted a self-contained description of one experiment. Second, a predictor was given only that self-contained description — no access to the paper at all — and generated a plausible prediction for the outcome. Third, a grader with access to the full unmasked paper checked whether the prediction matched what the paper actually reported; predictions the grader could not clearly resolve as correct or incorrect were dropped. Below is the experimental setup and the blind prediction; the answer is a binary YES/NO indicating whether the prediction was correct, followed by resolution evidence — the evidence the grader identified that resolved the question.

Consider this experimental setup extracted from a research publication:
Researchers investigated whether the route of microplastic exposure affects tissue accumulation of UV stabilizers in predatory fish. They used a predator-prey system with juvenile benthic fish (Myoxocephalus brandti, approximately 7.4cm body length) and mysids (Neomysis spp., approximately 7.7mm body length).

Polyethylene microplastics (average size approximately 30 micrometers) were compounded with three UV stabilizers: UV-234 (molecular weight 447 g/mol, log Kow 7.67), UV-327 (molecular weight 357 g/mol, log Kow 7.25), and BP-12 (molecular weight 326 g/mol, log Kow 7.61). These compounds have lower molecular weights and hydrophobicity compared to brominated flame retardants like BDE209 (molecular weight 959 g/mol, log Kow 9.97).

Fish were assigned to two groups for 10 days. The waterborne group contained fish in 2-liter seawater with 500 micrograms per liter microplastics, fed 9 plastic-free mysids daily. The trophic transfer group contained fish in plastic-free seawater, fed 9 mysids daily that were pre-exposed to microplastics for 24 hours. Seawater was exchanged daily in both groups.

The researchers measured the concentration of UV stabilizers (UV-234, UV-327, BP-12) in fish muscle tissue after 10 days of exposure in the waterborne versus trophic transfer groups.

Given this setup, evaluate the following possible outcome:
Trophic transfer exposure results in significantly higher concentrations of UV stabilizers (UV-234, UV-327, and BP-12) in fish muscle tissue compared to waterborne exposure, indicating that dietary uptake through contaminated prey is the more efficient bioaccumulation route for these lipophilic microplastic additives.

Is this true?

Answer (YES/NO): NO